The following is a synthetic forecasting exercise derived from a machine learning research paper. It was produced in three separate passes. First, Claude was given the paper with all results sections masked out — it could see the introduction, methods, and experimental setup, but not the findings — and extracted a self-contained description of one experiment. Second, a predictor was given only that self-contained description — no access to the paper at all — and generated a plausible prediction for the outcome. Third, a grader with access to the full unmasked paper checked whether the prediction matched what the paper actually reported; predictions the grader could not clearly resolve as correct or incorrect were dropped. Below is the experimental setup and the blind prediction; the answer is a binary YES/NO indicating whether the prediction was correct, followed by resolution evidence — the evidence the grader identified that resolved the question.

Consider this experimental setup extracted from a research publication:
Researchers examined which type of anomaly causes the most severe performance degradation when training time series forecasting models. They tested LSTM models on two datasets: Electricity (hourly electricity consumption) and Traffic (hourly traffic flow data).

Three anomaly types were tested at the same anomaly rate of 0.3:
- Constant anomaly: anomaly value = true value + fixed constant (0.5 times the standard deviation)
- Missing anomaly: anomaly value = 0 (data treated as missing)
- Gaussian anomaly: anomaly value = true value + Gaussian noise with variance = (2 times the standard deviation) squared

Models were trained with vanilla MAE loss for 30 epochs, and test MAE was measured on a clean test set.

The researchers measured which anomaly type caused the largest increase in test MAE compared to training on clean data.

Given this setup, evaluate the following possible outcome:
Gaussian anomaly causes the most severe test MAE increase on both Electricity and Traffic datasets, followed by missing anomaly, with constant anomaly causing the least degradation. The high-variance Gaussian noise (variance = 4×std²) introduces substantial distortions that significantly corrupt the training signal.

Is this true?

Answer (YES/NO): NO